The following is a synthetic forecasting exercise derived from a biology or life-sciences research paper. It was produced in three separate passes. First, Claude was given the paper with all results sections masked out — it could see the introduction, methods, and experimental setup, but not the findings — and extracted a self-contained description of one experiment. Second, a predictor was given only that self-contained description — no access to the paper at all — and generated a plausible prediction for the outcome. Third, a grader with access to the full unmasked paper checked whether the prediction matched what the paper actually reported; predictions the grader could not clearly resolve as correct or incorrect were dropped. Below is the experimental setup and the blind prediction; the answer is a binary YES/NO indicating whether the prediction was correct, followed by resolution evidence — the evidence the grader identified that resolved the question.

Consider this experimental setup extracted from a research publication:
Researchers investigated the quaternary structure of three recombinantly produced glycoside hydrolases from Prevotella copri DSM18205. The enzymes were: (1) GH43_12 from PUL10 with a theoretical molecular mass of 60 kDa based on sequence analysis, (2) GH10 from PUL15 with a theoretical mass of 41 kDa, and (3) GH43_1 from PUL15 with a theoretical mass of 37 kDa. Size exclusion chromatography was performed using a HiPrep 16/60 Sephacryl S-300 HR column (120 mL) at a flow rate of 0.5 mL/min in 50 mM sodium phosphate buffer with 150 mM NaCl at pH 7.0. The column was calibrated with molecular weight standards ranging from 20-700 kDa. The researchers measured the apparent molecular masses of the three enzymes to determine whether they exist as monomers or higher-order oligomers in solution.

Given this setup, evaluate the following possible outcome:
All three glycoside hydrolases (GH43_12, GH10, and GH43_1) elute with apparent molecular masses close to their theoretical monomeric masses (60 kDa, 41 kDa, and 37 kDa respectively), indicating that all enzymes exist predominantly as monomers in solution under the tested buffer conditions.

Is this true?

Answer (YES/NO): NO